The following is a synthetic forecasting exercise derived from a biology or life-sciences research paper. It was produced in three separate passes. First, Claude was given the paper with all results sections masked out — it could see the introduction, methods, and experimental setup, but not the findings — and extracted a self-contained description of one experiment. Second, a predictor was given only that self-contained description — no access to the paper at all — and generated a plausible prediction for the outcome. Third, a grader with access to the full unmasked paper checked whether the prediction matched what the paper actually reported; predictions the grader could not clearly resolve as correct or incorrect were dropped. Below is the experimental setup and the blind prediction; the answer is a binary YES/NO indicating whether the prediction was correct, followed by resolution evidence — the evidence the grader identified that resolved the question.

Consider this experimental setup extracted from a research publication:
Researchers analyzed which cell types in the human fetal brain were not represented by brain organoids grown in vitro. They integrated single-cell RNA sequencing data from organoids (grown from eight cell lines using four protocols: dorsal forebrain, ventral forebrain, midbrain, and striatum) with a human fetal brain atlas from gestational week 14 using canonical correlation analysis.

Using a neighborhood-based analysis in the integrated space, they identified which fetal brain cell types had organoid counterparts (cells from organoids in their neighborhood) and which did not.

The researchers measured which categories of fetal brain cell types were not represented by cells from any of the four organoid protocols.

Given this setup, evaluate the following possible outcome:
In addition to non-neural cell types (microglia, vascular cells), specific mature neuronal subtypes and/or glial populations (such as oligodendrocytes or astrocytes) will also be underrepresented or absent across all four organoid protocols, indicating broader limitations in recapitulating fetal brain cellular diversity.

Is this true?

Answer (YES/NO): NO